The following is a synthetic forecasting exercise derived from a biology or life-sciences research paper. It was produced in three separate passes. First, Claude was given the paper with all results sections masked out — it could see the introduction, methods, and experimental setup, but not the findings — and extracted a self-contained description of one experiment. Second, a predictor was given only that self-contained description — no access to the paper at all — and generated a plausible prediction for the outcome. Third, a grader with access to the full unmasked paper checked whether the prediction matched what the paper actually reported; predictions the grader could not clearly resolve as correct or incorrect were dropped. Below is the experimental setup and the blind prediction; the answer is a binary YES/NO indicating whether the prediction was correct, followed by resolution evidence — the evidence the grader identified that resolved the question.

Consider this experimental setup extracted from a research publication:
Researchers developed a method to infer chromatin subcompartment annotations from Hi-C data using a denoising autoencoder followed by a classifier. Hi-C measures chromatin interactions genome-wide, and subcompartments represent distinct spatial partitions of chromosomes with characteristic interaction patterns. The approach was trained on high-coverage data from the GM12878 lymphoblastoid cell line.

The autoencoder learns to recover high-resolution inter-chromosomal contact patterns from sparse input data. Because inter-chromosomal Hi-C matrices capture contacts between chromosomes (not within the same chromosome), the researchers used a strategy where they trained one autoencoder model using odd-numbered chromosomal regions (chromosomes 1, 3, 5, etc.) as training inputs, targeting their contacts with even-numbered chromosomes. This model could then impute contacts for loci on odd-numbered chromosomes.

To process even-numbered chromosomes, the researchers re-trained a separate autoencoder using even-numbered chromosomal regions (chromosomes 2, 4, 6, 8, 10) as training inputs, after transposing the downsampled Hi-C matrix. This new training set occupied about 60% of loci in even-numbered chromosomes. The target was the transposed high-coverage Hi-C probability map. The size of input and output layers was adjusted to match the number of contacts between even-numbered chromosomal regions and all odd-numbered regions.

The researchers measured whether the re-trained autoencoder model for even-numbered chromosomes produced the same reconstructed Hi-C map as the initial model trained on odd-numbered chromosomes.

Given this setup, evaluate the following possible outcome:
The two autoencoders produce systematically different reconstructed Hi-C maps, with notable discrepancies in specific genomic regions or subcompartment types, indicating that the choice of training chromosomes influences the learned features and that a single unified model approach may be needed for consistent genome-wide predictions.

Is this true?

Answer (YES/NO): NO